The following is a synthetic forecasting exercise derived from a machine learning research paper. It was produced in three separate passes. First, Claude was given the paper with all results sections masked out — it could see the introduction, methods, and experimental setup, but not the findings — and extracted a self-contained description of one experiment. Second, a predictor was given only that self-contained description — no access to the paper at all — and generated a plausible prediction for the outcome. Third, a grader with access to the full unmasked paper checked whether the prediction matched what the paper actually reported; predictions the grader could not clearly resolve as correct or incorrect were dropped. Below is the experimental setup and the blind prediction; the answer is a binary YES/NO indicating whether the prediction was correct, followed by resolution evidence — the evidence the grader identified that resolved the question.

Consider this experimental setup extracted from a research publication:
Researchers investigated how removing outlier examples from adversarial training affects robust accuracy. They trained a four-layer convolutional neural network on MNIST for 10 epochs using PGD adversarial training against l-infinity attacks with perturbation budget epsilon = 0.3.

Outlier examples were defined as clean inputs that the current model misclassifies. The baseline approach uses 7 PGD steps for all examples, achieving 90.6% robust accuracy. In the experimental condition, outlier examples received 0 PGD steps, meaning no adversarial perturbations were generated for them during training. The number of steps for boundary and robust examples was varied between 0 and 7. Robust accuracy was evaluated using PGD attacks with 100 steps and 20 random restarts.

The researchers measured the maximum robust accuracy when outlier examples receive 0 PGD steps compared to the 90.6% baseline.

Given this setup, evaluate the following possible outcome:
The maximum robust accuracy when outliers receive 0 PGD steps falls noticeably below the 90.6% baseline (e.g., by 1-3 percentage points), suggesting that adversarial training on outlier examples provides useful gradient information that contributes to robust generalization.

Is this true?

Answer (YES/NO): NO